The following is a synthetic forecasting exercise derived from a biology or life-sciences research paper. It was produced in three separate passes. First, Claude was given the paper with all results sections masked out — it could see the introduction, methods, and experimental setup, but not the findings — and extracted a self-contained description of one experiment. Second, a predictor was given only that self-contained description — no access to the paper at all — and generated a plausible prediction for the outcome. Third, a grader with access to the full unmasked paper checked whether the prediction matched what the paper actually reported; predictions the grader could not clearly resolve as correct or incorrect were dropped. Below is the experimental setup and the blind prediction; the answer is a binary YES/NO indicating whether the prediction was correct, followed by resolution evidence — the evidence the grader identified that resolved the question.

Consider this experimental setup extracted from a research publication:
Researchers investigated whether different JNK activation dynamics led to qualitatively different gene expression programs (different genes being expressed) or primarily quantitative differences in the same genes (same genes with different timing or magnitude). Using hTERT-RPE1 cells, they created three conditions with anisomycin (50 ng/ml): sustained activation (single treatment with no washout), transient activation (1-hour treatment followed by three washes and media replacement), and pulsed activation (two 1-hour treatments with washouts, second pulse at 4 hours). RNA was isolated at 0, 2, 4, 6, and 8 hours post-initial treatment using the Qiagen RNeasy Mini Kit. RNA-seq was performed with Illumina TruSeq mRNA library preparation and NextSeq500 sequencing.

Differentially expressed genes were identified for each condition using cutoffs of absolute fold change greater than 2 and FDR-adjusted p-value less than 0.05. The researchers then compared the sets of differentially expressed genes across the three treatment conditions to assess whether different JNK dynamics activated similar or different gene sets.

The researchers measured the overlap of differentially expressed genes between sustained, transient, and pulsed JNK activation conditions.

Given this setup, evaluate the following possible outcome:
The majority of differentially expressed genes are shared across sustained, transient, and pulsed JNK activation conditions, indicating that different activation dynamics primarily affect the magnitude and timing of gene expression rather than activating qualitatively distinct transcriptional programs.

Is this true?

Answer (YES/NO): YES